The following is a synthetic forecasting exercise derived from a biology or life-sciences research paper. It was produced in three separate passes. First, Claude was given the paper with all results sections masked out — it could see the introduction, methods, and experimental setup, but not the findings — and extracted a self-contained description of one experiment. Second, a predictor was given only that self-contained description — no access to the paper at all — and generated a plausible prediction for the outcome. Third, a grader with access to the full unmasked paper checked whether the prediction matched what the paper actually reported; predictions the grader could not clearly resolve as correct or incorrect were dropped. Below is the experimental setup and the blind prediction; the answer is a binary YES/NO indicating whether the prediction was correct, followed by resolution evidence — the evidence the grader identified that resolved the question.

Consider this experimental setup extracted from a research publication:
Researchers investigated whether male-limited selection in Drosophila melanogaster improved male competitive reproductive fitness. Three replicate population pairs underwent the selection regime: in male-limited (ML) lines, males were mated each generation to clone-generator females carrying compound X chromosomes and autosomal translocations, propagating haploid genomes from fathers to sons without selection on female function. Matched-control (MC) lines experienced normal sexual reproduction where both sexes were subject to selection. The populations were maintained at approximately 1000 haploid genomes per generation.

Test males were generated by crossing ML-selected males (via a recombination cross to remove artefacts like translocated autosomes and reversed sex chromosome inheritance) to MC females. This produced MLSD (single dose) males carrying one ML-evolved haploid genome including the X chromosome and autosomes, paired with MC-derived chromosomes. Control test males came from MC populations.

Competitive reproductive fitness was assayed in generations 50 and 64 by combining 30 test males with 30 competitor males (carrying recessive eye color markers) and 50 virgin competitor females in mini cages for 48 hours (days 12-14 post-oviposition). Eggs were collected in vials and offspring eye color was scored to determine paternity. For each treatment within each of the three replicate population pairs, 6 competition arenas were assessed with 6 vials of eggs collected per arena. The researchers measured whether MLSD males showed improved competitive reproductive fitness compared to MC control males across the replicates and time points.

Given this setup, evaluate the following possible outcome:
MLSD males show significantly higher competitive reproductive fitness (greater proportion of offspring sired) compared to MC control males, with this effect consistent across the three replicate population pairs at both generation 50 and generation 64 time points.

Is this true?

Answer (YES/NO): NO